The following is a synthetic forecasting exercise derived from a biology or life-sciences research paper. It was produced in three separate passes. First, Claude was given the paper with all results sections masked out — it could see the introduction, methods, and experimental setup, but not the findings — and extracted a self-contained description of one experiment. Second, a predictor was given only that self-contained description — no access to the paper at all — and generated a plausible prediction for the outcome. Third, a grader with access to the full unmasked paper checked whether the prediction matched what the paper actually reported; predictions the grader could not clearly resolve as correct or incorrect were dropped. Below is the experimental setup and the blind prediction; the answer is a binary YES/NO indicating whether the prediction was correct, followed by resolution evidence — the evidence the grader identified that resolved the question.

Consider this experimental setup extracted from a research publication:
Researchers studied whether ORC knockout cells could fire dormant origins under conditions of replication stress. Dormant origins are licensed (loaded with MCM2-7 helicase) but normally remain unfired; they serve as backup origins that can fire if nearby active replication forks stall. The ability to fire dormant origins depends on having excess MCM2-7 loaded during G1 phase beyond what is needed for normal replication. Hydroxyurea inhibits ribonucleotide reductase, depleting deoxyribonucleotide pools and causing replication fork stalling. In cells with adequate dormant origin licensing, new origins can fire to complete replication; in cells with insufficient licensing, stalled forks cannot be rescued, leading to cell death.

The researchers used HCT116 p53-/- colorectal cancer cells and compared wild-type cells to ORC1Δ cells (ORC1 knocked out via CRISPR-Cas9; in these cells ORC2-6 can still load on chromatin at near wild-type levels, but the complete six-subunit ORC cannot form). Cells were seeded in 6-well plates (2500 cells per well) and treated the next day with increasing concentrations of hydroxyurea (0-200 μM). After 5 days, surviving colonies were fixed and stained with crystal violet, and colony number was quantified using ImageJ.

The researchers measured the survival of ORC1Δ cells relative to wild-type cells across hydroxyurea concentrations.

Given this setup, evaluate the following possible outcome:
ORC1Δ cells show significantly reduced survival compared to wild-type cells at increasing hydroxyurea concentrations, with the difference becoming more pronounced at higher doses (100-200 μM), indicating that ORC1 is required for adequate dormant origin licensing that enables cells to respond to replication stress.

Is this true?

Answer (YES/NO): NO